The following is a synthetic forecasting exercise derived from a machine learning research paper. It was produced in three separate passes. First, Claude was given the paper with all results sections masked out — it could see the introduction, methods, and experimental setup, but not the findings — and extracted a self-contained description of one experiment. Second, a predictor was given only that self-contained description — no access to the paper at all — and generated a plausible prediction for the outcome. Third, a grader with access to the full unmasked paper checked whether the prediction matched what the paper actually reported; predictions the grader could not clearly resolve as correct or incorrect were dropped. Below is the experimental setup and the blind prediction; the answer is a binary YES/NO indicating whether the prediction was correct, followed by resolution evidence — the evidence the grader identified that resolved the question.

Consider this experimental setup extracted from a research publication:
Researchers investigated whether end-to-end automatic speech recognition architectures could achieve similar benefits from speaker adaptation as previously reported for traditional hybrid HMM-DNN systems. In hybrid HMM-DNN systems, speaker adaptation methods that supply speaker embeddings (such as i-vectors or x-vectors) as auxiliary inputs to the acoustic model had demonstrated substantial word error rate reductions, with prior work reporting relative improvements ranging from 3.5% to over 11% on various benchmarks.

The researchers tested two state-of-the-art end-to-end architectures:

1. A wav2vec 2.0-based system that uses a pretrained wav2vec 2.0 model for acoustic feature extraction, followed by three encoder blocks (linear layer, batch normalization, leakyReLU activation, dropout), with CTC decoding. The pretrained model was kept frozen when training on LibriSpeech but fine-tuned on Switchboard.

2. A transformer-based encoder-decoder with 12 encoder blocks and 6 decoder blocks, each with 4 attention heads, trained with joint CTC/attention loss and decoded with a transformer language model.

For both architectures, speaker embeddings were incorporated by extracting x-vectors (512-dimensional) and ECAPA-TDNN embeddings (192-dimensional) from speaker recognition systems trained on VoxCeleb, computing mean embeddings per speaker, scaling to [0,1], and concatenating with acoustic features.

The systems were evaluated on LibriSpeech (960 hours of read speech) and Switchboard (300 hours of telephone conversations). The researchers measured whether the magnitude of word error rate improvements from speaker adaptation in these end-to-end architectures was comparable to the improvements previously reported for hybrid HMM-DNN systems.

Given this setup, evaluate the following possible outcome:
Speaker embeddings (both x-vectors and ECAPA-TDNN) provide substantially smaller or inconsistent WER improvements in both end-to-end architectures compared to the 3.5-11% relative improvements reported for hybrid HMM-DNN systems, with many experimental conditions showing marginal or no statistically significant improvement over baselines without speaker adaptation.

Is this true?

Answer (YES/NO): NO